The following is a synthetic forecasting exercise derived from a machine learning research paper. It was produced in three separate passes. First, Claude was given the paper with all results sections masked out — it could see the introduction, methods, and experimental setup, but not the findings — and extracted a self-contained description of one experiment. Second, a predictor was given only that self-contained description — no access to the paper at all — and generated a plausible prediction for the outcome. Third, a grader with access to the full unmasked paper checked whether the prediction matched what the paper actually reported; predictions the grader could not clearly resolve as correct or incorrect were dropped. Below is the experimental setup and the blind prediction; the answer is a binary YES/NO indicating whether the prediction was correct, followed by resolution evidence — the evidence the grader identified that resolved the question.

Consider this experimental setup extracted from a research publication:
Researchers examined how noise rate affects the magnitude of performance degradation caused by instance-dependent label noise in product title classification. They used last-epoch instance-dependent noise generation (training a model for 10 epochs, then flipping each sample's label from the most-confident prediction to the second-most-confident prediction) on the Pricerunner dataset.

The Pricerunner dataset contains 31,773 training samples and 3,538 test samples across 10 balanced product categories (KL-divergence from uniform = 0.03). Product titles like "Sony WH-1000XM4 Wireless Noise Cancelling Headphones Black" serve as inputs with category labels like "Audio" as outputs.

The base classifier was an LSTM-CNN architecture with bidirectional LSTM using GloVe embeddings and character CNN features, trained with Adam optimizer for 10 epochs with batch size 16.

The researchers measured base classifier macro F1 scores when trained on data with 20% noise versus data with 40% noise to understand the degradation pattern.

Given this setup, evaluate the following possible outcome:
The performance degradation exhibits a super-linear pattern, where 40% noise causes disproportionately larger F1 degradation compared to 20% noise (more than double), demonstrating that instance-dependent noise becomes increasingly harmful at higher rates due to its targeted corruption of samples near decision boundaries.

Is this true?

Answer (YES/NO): YES